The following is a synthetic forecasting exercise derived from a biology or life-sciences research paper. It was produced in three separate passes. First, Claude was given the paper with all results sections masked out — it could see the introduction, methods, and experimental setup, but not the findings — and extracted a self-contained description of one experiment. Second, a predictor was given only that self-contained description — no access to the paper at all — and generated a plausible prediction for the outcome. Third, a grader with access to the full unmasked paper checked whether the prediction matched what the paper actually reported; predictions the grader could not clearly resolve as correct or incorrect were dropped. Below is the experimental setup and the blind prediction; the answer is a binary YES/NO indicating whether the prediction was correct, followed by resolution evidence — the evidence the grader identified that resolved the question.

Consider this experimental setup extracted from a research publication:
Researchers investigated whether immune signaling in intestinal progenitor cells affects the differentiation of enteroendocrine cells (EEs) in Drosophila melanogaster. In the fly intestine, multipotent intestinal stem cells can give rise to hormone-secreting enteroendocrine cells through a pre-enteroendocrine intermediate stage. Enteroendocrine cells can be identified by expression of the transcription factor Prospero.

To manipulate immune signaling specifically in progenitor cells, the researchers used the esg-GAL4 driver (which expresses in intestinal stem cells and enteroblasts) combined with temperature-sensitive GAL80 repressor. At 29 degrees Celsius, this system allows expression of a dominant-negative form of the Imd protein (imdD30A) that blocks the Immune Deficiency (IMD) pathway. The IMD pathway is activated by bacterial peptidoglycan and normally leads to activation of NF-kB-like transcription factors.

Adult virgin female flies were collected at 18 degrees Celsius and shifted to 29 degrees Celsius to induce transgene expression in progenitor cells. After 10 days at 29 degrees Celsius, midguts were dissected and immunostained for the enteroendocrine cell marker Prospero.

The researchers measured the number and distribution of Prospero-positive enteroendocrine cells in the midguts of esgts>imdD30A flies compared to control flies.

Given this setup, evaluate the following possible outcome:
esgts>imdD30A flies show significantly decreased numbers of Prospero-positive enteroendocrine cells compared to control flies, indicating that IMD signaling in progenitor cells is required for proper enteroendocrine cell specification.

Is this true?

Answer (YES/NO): YES